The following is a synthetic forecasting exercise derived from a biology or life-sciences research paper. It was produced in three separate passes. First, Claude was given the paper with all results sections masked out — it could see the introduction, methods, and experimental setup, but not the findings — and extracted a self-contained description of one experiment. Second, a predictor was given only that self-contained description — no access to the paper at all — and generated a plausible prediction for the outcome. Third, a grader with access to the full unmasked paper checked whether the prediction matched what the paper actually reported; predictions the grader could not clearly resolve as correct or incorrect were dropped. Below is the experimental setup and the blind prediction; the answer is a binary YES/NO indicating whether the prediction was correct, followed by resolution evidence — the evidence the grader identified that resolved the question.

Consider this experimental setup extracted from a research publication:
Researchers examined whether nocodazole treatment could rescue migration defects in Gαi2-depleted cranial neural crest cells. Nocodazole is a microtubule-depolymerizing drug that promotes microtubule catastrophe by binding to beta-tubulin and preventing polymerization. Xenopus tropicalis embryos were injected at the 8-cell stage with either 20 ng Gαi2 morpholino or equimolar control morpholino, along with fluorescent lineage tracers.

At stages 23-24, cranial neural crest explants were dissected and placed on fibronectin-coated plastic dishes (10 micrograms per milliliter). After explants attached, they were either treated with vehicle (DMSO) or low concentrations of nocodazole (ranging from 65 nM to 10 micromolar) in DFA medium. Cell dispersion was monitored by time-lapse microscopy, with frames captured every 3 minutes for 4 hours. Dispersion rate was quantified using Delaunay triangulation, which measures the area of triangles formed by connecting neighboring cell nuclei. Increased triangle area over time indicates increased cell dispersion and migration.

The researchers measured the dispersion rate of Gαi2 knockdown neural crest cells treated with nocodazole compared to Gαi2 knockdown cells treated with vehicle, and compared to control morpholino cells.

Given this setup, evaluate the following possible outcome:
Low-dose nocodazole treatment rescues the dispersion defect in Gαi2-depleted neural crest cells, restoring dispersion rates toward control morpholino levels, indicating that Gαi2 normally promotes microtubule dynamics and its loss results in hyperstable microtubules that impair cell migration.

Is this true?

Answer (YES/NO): YES